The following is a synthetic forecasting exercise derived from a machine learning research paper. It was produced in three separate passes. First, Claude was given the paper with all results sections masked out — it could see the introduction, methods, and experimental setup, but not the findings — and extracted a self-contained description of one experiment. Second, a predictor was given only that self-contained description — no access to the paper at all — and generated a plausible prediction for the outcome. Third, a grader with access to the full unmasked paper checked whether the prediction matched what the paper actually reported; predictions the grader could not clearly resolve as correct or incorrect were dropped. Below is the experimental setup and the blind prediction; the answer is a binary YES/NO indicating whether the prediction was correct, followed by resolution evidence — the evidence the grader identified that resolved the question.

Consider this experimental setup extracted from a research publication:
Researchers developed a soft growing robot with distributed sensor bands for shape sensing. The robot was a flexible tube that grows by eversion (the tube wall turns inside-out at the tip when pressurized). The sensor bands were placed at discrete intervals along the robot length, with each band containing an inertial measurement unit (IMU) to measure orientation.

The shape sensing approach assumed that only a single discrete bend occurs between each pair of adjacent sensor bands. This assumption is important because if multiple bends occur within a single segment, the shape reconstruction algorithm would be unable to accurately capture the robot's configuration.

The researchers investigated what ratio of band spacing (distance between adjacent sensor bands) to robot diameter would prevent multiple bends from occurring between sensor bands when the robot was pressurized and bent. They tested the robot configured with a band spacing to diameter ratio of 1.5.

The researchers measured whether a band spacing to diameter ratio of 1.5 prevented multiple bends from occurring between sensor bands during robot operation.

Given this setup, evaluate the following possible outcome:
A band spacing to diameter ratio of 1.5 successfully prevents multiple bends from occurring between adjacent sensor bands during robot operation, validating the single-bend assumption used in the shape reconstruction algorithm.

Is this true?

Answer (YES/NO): YES